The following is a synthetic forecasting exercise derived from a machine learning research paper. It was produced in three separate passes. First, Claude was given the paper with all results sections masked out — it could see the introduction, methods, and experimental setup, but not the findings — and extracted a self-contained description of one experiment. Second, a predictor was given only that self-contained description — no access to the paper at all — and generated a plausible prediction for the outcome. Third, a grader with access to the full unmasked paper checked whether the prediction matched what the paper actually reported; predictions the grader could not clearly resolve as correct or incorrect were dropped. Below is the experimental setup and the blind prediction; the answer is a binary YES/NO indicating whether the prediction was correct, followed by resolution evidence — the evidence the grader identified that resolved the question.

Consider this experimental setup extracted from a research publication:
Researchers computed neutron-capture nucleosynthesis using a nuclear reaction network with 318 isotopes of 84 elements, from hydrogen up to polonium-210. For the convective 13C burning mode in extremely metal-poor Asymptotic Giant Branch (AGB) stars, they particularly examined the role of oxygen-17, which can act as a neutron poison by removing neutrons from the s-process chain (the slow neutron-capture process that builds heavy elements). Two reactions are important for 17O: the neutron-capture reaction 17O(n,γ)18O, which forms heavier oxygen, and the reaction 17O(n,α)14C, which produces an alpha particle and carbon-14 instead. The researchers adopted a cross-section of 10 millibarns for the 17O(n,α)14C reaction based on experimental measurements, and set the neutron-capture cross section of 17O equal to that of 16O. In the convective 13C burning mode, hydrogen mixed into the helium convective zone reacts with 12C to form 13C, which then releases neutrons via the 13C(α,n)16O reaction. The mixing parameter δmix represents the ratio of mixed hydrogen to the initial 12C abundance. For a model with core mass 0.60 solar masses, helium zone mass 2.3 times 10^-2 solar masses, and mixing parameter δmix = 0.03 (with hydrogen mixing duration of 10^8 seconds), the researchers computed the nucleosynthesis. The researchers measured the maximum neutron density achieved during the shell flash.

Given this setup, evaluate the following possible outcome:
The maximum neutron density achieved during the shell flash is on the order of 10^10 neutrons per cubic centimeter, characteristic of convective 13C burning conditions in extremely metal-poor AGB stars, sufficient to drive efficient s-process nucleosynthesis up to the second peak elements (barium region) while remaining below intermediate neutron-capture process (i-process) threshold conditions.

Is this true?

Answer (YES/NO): NO